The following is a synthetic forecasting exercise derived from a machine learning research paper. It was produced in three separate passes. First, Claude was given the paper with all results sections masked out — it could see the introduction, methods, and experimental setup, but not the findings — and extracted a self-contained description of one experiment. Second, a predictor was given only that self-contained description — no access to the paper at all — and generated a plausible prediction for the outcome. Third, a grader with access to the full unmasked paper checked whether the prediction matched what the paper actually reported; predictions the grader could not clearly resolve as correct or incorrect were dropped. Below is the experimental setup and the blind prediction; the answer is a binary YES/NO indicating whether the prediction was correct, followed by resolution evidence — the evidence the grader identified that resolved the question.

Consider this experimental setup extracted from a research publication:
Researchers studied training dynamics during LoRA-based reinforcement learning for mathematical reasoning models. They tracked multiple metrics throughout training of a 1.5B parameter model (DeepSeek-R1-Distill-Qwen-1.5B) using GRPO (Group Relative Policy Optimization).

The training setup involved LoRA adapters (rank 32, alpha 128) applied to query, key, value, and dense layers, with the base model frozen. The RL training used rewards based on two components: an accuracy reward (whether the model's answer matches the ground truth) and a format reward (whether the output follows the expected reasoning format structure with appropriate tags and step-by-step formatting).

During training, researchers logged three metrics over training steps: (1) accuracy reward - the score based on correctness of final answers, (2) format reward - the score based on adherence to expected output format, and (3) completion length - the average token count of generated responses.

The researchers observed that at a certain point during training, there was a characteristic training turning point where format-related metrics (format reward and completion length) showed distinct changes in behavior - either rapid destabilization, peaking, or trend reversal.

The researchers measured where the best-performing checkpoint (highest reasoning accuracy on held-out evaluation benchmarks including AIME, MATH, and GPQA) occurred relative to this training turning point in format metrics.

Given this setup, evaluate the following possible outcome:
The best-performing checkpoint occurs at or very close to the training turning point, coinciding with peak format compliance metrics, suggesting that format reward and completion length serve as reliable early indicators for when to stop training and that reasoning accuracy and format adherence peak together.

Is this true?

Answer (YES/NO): NO